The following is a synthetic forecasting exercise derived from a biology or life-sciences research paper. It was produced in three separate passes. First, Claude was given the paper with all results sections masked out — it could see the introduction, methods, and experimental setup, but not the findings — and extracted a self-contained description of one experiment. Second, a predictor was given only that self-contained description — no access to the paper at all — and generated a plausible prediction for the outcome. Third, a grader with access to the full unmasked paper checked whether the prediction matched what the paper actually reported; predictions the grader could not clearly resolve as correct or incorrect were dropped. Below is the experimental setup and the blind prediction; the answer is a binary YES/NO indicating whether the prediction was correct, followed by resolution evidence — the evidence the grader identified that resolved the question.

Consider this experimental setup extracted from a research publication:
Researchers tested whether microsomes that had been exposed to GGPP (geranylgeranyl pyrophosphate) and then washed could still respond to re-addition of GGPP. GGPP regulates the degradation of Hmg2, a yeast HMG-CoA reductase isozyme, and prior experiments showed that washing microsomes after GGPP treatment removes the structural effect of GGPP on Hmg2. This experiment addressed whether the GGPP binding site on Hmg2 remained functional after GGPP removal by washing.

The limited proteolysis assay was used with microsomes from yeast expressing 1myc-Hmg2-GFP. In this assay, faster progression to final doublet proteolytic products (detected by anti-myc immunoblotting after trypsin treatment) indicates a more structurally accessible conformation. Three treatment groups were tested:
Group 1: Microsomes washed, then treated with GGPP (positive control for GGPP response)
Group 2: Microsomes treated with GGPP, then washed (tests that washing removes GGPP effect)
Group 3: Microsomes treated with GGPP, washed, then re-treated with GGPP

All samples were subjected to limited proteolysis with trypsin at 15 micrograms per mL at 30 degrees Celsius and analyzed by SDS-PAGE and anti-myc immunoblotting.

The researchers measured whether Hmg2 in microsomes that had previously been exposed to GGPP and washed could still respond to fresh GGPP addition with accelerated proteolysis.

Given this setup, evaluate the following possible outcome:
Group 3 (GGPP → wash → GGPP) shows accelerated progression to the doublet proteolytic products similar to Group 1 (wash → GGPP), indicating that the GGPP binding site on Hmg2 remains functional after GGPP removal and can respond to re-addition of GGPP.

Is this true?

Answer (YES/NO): YES